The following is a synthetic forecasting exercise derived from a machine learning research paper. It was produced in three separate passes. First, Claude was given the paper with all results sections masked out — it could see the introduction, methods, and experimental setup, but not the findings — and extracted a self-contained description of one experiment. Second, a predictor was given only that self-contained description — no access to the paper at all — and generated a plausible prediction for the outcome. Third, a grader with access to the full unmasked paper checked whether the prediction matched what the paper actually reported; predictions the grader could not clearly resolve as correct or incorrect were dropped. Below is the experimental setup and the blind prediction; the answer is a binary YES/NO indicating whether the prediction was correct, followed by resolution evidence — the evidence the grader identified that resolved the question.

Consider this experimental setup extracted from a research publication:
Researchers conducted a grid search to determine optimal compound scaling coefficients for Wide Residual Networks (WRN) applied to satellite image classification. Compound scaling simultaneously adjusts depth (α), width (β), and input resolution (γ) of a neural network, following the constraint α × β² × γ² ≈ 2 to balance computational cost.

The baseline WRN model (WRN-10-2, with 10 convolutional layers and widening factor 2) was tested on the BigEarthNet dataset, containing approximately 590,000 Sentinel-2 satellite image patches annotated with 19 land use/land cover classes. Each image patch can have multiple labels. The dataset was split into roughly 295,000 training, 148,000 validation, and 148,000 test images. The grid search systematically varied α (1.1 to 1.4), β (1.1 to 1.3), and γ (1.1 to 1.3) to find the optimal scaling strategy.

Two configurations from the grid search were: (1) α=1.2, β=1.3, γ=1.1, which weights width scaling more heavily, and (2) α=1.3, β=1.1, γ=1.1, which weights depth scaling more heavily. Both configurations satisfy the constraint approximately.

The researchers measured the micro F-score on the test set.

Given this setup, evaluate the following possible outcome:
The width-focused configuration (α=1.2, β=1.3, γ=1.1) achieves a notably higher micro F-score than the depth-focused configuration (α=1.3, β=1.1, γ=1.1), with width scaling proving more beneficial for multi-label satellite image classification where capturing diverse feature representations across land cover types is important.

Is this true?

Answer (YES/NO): NO